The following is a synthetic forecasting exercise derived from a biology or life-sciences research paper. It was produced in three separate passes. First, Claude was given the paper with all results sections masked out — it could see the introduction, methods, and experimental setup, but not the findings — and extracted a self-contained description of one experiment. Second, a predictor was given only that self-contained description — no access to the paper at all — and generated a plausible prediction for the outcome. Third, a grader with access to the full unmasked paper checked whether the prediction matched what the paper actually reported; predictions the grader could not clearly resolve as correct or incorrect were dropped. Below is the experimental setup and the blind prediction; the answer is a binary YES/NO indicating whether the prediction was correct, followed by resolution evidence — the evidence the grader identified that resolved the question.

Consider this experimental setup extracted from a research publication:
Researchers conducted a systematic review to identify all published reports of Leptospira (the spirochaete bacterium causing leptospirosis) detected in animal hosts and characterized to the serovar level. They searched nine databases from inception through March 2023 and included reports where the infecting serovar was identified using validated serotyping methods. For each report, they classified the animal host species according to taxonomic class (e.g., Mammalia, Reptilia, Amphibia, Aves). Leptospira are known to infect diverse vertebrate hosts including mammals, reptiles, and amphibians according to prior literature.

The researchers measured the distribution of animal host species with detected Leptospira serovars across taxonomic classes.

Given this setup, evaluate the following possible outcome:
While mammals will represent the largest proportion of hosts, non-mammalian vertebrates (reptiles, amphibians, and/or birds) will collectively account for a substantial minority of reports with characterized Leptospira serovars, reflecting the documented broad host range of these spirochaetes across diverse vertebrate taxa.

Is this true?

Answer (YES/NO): NO